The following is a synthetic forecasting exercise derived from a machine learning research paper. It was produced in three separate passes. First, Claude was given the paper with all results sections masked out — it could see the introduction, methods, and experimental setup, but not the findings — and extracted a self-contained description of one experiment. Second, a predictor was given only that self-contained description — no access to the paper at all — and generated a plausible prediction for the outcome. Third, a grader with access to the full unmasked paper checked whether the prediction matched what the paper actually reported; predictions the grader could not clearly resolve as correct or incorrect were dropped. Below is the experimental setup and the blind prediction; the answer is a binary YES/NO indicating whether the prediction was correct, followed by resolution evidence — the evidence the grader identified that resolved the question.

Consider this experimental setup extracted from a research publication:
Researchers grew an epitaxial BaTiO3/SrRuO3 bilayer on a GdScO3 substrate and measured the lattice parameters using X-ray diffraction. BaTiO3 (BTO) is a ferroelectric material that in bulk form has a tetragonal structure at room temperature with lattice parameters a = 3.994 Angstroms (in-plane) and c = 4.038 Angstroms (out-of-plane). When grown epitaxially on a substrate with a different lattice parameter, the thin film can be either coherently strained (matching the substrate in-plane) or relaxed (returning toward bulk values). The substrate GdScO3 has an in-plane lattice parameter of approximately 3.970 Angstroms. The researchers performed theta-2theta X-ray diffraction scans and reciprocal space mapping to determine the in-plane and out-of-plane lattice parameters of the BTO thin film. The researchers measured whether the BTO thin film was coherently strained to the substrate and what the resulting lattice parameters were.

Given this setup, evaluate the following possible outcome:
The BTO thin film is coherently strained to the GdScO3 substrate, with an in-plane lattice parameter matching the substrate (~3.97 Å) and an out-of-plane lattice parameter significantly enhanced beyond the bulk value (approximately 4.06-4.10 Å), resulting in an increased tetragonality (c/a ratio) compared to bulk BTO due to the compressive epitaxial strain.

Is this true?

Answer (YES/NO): YES